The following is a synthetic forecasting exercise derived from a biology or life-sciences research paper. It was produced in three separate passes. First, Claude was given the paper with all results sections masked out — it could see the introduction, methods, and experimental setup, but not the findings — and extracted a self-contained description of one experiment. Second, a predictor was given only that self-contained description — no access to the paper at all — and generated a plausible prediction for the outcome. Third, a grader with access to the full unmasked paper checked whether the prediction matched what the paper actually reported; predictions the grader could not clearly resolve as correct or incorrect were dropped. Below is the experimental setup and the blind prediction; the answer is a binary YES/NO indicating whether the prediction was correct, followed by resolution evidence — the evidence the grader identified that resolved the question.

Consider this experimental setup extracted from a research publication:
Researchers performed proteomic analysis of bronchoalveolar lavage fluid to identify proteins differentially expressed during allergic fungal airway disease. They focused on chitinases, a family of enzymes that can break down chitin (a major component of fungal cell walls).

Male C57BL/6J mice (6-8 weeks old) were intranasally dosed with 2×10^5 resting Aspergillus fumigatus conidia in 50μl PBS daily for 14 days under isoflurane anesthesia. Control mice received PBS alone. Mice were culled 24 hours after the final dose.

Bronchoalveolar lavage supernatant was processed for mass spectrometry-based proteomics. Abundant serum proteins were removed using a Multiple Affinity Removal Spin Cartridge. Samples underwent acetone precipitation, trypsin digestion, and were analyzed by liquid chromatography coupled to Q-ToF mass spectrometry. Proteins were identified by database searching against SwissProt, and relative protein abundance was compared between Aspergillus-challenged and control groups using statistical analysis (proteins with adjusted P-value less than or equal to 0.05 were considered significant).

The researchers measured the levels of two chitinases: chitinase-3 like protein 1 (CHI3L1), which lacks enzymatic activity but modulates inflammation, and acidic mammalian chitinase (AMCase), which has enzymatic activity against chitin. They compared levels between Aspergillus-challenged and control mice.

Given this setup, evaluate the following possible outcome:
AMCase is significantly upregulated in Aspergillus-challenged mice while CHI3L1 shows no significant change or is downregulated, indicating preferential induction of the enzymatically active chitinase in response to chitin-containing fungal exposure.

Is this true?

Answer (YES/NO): NO